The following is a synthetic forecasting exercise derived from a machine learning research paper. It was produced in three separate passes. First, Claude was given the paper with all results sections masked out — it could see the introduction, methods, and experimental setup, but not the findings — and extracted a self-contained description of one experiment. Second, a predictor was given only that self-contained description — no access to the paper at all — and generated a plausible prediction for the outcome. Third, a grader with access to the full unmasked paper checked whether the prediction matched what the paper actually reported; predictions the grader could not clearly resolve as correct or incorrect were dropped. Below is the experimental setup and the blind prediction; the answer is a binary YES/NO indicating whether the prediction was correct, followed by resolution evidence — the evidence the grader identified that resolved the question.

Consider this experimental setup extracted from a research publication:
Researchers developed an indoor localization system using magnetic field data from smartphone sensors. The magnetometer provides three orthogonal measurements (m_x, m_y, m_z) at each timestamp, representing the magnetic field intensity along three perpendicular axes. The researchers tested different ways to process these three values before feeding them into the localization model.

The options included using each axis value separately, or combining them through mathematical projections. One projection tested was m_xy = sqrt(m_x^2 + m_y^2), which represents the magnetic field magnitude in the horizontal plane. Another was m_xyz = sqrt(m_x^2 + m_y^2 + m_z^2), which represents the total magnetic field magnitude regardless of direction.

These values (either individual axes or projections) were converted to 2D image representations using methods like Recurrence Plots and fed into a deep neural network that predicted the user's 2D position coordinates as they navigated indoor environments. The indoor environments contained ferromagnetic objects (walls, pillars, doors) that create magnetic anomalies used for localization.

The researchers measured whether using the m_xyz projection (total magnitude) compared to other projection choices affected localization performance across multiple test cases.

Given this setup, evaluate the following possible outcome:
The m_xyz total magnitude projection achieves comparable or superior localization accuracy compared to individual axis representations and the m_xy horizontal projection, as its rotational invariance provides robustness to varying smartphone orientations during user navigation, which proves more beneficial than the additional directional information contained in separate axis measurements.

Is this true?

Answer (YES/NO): YES